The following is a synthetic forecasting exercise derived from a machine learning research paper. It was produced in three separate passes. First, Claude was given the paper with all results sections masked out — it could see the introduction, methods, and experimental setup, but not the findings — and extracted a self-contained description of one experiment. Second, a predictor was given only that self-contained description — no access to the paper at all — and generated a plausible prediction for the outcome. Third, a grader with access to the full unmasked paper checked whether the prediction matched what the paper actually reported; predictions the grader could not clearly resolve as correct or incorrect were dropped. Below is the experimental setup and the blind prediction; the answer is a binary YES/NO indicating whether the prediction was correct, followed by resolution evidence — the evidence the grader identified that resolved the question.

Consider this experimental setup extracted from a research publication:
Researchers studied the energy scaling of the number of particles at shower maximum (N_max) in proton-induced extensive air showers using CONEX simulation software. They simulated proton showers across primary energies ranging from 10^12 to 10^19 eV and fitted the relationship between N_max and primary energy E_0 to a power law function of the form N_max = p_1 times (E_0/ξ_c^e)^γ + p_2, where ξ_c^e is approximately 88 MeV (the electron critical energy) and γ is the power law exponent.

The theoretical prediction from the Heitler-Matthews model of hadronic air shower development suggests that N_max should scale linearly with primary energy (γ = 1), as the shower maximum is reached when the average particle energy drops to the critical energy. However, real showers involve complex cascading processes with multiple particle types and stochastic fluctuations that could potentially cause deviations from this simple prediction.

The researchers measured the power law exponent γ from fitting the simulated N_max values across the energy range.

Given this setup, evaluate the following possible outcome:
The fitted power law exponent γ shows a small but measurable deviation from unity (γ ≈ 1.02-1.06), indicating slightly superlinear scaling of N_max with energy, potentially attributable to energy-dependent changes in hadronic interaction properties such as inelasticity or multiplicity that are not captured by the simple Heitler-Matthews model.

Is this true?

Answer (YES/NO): NO